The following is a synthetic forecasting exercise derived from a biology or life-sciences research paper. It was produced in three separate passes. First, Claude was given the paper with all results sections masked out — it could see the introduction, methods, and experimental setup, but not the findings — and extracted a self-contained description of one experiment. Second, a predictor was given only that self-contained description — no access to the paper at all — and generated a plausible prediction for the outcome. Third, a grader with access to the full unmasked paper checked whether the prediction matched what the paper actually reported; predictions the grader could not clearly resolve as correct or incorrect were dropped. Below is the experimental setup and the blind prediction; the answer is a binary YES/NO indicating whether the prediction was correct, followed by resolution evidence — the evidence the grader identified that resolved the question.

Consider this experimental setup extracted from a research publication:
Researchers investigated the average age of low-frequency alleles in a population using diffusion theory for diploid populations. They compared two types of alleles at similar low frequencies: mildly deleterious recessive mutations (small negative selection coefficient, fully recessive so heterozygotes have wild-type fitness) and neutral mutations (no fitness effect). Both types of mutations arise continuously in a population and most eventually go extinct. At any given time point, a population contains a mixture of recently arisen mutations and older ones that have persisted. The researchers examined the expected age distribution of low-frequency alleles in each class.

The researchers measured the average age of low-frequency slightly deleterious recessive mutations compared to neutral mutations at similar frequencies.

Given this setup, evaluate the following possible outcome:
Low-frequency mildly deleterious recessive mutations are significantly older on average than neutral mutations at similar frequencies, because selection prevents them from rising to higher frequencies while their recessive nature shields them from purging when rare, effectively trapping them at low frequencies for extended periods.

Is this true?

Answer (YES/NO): YES